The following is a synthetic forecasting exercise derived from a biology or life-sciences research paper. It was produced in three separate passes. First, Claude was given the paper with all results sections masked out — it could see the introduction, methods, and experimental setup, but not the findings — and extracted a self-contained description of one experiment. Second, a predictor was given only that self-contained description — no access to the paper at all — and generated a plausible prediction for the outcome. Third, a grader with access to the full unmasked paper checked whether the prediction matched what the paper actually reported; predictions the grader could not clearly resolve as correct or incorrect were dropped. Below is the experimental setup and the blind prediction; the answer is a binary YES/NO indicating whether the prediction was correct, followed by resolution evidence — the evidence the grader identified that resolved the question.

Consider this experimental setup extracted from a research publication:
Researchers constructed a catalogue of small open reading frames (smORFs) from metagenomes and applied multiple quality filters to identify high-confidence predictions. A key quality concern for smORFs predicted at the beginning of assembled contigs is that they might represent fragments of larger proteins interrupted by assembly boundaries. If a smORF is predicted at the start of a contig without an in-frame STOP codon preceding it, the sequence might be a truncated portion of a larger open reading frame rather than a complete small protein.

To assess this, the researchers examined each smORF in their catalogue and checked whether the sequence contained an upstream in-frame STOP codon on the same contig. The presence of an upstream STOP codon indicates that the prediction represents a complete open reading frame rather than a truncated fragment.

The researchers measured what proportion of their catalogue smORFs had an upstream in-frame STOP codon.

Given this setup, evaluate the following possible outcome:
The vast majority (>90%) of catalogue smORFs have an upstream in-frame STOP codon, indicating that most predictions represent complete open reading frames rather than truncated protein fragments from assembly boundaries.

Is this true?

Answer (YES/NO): NO